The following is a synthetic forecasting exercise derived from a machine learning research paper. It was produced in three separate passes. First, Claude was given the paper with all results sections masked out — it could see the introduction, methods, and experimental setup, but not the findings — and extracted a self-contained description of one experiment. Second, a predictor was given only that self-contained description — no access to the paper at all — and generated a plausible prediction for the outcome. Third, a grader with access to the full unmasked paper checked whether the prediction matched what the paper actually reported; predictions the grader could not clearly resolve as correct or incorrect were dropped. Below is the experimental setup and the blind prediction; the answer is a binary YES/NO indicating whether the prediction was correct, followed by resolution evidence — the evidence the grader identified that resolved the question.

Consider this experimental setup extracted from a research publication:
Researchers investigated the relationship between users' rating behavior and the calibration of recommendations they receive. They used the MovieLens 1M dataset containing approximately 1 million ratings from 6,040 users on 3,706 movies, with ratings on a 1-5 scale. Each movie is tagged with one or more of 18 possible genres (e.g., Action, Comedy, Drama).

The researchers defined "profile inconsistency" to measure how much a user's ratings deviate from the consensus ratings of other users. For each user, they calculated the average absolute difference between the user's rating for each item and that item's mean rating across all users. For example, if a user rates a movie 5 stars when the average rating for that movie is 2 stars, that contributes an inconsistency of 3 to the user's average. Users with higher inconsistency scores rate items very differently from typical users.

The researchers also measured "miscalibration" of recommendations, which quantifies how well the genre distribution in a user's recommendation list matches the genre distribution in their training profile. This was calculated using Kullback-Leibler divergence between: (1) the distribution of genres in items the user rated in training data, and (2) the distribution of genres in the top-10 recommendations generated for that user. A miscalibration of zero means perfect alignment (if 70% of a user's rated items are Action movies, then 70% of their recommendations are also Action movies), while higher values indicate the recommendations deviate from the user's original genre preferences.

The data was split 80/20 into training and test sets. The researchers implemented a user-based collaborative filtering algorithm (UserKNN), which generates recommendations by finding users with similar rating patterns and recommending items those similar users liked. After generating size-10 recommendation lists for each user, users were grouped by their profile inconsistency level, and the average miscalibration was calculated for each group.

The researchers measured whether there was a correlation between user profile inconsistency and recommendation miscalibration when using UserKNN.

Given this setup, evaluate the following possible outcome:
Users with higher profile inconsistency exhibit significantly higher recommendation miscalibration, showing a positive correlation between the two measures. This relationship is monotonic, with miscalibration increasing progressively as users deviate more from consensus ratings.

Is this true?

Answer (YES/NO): YES